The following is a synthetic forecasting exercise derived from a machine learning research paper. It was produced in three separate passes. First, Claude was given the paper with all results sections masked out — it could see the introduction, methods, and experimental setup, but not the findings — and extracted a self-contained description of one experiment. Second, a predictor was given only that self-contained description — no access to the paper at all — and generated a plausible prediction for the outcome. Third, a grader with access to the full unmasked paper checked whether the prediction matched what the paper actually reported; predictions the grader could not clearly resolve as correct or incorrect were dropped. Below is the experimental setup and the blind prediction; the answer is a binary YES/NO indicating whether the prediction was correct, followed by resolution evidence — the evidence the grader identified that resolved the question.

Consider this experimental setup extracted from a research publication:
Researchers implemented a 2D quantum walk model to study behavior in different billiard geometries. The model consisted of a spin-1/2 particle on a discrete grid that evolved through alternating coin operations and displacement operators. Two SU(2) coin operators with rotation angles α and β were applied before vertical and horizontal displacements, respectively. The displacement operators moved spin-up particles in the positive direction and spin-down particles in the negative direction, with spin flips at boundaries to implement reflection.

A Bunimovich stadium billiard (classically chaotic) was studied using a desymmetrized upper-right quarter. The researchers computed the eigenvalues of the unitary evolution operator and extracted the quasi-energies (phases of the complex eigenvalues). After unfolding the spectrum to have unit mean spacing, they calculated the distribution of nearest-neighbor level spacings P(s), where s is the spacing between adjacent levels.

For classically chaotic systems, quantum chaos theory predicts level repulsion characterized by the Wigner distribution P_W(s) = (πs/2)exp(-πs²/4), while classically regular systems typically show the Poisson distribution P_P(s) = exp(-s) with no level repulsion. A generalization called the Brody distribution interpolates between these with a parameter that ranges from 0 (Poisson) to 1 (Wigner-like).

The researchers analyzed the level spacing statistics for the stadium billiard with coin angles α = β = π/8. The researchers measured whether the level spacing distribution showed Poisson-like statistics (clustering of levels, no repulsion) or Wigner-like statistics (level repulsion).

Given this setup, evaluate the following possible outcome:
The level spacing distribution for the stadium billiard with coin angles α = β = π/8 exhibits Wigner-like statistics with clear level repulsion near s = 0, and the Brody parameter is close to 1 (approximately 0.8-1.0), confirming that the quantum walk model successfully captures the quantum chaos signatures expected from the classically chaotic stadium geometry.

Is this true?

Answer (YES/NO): NO